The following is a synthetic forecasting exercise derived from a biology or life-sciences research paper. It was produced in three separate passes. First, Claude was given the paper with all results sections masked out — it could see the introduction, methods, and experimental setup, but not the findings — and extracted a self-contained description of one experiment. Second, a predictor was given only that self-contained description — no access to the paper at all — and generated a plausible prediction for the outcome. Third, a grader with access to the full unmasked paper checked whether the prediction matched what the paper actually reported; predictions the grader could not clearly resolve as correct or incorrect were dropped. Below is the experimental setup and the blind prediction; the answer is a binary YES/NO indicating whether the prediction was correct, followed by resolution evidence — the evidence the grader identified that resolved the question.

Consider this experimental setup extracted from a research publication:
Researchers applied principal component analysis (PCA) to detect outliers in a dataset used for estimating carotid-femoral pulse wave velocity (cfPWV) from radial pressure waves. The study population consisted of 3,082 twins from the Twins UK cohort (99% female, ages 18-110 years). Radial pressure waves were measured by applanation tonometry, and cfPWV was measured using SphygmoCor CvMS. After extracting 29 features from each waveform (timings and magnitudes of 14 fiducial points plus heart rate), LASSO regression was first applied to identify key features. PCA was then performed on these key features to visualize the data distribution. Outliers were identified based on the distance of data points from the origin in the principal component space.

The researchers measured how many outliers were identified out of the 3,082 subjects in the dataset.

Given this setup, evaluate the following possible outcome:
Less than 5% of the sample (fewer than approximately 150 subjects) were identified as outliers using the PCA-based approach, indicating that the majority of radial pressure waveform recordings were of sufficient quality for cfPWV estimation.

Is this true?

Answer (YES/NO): YES